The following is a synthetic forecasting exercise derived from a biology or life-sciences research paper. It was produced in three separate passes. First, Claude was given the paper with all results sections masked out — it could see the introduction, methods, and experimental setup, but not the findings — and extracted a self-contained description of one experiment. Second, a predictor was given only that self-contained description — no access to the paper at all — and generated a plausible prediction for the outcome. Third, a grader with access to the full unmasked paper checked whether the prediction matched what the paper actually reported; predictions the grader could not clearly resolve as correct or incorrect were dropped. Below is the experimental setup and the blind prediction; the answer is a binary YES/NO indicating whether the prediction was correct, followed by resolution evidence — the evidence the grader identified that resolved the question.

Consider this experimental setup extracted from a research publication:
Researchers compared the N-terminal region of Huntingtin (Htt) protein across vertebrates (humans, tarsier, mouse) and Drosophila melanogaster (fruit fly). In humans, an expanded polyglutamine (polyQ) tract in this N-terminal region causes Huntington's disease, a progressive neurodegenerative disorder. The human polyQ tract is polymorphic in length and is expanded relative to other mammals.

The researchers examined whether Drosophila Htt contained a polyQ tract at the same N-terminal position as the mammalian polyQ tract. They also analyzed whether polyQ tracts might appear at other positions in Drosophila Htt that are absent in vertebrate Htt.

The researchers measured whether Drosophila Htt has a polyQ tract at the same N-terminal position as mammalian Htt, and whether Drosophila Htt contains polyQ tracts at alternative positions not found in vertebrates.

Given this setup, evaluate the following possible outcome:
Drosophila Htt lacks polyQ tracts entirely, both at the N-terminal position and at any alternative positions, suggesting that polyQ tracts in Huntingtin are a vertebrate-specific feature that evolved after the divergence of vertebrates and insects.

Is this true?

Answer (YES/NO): NO